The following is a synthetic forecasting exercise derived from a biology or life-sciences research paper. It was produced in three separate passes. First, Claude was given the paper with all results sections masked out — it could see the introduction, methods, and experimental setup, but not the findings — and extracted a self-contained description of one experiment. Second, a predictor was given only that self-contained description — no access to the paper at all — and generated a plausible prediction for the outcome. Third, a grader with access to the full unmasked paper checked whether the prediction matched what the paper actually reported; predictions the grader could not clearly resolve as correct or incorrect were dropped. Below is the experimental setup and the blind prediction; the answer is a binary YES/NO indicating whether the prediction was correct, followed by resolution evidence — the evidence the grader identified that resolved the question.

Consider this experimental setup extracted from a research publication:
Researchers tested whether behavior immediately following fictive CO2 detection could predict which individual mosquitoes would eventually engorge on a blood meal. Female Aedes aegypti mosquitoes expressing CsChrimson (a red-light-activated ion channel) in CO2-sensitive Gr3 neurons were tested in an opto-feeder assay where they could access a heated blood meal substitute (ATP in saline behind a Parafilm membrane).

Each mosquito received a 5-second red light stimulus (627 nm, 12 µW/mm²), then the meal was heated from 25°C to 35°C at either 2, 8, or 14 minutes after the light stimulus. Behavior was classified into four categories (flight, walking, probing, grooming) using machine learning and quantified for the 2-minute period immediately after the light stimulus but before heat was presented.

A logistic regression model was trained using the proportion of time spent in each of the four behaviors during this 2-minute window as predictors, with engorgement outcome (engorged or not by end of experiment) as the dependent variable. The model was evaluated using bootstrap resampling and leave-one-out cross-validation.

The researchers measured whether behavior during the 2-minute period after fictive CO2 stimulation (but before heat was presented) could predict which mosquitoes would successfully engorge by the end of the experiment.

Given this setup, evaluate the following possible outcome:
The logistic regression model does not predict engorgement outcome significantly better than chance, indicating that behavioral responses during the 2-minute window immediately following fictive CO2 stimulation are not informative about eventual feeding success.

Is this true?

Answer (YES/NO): NO